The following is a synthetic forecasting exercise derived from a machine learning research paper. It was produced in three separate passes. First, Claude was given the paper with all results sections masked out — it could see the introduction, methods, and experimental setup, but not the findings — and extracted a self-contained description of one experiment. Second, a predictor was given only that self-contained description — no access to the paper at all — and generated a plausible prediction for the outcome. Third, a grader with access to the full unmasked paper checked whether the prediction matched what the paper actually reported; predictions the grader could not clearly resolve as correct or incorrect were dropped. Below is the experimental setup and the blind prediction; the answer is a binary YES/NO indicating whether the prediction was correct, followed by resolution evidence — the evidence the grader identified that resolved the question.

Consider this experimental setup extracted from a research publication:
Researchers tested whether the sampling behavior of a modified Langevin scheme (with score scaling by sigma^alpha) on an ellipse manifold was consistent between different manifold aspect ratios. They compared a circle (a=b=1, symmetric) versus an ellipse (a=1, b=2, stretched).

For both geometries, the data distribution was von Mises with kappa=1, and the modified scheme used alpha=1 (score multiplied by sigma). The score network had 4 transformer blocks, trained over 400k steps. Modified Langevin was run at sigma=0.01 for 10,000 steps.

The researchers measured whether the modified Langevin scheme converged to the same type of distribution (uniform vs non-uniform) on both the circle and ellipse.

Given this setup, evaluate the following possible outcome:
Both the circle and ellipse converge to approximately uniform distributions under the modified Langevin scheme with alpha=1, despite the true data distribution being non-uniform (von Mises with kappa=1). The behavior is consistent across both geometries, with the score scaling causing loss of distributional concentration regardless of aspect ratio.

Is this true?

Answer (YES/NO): YES